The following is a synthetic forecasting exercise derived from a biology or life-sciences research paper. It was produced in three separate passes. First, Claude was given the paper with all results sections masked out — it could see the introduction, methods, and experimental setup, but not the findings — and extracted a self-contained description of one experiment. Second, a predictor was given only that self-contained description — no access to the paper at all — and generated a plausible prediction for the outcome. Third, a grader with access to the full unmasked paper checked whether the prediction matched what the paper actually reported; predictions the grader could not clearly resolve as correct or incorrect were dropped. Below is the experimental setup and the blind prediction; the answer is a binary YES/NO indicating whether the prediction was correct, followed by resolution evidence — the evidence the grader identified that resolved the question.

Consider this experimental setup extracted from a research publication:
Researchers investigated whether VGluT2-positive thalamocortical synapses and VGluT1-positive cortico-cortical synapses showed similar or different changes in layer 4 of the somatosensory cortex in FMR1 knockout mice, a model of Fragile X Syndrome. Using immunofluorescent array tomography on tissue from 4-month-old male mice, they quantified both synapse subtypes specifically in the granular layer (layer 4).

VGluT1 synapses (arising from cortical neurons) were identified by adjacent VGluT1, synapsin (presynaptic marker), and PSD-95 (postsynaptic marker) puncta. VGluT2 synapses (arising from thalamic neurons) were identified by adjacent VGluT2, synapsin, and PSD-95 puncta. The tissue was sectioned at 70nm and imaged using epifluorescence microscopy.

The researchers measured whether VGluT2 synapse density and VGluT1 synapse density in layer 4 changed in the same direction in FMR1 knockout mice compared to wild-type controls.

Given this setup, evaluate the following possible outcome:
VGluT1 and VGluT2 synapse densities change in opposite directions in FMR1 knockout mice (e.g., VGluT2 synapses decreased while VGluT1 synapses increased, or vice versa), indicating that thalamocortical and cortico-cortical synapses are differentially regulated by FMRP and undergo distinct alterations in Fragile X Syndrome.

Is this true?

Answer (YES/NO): NO